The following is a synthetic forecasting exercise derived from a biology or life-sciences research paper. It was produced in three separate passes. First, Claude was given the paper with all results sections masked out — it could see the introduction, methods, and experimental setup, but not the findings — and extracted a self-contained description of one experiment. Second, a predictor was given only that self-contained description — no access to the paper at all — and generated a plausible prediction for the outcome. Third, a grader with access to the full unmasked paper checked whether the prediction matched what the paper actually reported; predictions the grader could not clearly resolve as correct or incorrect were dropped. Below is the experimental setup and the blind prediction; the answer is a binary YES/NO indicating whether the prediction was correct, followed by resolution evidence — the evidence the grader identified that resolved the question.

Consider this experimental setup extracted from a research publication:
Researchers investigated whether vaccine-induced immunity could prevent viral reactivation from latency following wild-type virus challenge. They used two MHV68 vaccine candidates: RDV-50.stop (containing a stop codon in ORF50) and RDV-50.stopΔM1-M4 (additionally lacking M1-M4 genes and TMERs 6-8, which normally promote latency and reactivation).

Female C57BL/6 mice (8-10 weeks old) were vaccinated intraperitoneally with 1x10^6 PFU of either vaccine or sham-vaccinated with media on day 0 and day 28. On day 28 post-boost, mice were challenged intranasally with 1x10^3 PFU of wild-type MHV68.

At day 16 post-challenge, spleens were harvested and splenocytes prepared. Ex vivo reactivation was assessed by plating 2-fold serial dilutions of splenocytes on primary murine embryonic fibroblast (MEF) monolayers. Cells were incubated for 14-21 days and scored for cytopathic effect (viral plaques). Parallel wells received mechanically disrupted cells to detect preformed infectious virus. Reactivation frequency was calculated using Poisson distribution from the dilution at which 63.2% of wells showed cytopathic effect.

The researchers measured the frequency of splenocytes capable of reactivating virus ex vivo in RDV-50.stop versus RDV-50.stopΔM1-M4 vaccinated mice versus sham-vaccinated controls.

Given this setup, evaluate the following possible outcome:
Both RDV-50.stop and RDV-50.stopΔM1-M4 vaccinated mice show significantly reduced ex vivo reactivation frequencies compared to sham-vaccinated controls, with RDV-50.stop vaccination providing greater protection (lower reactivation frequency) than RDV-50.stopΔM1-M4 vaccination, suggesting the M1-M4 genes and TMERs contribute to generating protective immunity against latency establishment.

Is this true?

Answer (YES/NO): NO